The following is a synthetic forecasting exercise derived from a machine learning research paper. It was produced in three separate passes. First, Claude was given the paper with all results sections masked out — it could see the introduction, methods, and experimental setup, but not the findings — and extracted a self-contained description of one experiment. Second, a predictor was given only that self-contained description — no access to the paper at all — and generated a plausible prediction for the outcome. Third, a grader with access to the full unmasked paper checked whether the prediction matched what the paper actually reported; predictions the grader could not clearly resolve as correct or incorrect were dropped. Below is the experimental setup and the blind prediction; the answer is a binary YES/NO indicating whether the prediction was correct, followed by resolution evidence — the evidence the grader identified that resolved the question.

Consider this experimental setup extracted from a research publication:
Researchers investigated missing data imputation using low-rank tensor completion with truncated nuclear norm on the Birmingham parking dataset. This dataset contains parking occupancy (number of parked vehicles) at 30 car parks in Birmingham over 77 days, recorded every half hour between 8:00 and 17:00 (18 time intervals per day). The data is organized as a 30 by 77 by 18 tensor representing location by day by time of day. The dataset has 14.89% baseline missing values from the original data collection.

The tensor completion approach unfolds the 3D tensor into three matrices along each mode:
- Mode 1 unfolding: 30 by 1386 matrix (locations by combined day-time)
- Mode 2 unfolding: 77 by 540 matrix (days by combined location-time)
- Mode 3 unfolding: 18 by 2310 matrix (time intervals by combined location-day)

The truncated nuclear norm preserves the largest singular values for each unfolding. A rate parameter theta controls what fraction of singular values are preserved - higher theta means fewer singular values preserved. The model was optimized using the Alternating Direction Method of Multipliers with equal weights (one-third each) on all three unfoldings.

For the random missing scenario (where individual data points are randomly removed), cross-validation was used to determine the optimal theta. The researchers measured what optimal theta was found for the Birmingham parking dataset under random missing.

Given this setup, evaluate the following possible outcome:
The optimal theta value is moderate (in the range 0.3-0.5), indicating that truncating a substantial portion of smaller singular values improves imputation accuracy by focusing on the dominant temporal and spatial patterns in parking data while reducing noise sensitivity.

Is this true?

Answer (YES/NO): NO